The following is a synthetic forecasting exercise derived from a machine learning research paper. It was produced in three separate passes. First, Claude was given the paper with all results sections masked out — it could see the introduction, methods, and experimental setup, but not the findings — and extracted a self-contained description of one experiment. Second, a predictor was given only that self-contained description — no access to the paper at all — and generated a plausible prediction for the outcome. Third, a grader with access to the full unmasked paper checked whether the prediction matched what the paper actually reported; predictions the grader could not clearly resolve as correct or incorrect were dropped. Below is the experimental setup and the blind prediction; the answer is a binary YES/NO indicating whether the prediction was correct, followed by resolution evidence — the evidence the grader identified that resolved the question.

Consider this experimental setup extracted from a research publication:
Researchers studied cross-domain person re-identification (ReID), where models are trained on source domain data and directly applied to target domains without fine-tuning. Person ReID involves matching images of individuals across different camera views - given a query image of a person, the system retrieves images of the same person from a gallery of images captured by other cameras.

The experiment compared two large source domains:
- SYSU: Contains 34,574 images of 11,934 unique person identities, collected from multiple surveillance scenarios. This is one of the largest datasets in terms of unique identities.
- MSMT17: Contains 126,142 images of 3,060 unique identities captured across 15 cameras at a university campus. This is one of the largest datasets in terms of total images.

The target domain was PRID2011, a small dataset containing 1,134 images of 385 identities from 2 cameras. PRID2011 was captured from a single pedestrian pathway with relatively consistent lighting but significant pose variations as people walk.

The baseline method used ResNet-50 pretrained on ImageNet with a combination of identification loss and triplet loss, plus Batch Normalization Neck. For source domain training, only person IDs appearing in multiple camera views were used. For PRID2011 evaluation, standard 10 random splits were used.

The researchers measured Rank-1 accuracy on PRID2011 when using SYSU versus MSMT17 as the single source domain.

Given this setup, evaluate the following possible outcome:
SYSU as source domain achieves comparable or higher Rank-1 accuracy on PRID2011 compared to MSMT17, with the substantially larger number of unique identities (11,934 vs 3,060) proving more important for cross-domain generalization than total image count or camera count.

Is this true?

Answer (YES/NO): YES